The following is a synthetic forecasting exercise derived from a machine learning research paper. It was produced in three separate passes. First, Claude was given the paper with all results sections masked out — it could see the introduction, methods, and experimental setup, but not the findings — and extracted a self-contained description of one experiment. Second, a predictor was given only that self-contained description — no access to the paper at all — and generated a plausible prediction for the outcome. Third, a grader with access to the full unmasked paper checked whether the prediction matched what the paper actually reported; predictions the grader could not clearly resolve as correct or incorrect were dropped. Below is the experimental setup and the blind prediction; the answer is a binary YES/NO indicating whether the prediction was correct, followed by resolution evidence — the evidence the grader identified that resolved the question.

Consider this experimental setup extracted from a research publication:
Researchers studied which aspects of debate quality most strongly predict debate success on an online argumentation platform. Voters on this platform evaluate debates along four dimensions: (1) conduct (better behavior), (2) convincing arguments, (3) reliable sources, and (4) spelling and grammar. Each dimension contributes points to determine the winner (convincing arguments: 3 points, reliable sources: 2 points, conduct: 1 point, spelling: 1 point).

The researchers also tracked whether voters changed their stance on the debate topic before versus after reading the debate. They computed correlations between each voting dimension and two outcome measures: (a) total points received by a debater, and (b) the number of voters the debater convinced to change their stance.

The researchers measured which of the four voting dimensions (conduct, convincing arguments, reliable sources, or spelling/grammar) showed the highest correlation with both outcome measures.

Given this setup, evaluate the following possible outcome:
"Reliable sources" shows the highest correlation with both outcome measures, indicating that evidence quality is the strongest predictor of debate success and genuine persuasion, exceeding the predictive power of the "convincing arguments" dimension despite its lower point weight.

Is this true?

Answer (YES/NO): NO